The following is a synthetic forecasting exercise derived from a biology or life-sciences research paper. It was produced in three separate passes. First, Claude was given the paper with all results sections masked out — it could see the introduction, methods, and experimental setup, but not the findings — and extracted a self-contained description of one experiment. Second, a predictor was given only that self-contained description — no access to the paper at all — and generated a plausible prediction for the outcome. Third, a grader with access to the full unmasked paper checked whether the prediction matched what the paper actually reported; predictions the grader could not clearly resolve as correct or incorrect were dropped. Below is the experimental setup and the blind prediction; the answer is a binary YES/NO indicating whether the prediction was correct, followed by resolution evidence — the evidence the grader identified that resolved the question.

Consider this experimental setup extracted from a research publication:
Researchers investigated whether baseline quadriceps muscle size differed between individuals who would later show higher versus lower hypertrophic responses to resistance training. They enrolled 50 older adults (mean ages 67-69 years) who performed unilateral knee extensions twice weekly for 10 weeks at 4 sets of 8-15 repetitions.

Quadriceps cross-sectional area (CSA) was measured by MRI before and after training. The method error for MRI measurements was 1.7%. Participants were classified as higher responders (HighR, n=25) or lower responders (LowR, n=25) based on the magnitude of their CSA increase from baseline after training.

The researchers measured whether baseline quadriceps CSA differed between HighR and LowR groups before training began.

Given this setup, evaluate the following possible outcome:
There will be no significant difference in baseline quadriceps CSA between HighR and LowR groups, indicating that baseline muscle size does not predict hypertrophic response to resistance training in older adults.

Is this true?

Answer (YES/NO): YES